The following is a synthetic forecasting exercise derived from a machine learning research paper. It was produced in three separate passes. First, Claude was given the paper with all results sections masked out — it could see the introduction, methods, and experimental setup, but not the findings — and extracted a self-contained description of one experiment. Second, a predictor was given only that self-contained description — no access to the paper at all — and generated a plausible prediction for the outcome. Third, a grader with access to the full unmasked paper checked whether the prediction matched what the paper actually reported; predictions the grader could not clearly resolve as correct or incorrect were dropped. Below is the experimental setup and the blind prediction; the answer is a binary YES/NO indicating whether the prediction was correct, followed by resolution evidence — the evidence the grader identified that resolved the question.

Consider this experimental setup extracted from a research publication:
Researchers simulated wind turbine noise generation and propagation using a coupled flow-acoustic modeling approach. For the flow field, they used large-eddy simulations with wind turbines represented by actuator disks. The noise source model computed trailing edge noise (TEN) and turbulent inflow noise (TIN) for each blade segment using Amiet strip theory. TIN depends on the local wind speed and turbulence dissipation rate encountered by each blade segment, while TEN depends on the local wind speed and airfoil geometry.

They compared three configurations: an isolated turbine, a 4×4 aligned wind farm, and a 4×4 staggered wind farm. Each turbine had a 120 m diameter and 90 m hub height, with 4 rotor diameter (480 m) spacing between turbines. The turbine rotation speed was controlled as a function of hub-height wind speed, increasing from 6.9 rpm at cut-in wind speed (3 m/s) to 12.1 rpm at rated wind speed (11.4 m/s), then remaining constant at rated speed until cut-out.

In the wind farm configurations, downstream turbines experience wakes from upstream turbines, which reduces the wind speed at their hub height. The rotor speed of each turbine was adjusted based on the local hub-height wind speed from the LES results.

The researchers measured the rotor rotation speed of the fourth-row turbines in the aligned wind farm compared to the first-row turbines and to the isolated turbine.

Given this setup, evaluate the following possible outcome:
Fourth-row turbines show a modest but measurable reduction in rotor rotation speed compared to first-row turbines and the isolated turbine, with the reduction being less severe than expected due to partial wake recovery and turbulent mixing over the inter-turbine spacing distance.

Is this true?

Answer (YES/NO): YES